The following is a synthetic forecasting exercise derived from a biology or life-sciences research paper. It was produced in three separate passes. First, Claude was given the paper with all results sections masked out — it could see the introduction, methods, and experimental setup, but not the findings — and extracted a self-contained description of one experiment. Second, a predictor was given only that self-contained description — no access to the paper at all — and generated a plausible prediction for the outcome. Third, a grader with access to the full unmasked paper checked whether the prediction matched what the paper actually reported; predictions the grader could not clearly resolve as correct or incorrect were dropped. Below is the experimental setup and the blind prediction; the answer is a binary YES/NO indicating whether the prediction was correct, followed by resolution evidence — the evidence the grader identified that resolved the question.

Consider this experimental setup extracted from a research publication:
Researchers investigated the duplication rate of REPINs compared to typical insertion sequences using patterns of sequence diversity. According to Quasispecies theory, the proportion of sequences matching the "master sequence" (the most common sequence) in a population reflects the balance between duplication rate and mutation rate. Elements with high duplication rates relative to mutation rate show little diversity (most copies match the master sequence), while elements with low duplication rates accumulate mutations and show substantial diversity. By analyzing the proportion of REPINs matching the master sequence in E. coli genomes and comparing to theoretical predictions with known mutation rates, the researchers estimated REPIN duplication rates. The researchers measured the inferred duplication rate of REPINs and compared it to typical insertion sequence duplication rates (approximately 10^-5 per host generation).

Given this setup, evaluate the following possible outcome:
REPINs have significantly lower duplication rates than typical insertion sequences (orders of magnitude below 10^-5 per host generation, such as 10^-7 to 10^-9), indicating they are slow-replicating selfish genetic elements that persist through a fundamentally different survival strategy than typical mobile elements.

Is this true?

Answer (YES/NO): YES